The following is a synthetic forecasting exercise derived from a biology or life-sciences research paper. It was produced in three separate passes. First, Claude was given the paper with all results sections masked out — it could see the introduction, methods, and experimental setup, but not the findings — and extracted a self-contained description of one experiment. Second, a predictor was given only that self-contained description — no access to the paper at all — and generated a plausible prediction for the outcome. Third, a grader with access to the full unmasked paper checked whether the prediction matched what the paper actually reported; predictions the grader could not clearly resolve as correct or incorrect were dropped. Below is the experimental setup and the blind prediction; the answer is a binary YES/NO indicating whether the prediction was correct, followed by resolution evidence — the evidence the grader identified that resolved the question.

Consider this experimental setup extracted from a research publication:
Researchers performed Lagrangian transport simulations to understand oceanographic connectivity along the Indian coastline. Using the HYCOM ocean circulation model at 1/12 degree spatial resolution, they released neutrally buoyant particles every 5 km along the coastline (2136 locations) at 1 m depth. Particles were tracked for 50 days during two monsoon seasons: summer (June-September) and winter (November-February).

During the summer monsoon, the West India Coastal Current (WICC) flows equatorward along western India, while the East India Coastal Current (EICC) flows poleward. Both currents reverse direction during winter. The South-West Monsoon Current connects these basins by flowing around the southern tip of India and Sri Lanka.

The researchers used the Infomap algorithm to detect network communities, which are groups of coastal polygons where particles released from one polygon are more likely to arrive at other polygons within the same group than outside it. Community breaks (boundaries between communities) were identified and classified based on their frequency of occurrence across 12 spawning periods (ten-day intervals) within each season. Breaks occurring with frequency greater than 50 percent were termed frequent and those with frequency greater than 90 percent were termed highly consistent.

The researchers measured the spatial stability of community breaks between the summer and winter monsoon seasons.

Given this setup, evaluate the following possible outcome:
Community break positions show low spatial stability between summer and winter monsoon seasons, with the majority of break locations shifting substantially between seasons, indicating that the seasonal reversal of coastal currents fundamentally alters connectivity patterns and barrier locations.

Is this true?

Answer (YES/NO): NO